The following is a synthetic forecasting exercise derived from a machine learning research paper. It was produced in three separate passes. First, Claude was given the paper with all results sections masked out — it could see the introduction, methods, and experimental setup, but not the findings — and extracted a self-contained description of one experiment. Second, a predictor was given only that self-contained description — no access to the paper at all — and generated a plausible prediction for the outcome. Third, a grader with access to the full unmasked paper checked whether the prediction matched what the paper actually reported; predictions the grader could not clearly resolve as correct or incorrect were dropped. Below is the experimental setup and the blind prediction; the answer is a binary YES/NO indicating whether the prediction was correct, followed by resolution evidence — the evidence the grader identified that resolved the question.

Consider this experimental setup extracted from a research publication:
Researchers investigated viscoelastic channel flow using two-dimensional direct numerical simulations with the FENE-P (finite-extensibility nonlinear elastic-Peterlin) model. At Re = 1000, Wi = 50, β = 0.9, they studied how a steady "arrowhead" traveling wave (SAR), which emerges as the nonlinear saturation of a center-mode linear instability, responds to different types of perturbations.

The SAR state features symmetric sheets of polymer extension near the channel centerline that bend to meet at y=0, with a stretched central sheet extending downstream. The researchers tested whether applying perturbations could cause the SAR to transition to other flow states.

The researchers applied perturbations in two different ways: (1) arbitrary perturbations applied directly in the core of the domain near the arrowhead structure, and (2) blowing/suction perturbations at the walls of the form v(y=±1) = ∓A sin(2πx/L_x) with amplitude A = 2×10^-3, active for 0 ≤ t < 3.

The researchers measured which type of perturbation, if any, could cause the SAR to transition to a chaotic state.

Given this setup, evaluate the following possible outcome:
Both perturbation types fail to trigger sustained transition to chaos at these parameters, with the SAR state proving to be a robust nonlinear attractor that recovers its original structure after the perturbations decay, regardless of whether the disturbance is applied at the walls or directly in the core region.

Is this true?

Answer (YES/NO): NO